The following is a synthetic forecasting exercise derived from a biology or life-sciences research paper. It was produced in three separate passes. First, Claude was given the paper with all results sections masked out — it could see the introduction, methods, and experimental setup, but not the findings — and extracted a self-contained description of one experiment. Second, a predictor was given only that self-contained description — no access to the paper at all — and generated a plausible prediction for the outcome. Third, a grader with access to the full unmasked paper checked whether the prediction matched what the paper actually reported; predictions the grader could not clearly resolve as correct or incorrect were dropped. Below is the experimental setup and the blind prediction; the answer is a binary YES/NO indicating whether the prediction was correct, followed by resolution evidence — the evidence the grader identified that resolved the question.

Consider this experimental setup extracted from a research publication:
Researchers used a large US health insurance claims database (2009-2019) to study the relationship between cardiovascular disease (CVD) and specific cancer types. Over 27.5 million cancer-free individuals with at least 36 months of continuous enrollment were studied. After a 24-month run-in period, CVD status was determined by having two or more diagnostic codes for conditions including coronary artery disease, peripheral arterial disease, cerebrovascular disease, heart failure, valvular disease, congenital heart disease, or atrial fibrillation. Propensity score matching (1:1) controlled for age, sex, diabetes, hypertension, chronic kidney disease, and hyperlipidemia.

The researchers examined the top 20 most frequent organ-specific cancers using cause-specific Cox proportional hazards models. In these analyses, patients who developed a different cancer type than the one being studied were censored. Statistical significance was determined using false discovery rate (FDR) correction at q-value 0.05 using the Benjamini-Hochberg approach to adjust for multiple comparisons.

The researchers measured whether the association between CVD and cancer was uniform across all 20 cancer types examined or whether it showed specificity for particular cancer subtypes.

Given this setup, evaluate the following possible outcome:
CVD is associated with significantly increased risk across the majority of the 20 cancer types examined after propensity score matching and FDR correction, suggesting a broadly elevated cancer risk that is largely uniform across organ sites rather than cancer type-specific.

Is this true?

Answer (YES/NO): NO